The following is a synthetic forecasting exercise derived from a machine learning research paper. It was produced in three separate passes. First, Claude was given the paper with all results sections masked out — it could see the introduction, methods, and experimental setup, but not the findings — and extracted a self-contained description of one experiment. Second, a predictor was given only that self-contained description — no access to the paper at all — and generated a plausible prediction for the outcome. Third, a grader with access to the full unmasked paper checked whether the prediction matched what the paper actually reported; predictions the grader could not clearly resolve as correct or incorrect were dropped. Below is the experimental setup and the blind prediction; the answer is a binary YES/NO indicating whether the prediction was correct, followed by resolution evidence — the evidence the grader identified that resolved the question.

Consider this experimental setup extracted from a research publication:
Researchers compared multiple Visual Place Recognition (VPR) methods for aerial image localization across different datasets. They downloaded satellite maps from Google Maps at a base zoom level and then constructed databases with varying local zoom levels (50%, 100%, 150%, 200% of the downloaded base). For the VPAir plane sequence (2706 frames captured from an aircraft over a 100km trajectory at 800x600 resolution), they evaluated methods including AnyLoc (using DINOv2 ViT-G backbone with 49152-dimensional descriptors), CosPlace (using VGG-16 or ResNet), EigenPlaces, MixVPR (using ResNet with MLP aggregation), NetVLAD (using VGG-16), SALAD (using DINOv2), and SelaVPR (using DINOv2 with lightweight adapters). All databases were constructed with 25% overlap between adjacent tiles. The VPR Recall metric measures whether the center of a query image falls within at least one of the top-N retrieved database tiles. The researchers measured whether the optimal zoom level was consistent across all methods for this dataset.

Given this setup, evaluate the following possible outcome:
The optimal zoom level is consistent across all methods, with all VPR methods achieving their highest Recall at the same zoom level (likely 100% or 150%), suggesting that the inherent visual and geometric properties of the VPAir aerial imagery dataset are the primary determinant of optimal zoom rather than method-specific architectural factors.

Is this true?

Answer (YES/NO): NO